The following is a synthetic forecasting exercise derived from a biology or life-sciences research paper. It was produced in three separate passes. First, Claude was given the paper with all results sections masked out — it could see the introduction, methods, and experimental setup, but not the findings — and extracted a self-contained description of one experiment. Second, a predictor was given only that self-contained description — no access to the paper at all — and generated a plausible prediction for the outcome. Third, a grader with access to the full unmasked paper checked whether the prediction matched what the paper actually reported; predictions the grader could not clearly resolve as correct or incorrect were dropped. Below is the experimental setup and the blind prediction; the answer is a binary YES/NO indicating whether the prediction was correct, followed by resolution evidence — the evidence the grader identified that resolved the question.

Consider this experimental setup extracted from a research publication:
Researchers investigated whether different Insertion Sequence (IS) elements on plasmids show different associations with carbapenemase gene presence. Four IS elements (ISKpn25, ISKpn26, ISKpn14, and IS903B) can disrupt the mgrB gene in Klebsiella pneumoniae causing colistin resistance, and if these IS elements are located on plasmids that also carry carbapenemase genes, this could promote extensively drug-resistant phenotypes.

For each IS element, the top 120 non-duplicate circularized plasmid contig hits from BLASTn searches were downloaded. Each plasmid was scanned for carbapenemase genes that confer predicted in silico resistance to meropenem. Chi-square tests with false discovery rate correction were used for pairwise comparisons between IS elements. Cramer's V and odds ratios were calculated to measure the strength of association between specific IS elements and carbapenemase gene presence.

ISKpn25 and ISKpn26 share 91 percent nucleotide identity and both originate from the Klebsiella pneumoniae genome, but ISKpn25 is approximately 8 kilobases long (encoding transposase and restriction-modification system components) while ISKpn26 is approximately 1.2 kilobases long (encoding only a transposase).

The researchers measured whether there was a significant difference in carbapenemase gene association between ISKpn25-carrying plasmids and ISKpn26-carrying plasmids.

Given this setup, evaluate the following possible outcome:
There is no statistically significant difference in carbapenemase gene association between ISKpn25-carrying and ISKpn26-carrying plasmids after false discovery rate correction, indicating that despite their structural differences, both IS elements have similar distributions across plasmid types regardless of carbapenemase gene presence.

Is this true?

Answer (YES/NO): NO